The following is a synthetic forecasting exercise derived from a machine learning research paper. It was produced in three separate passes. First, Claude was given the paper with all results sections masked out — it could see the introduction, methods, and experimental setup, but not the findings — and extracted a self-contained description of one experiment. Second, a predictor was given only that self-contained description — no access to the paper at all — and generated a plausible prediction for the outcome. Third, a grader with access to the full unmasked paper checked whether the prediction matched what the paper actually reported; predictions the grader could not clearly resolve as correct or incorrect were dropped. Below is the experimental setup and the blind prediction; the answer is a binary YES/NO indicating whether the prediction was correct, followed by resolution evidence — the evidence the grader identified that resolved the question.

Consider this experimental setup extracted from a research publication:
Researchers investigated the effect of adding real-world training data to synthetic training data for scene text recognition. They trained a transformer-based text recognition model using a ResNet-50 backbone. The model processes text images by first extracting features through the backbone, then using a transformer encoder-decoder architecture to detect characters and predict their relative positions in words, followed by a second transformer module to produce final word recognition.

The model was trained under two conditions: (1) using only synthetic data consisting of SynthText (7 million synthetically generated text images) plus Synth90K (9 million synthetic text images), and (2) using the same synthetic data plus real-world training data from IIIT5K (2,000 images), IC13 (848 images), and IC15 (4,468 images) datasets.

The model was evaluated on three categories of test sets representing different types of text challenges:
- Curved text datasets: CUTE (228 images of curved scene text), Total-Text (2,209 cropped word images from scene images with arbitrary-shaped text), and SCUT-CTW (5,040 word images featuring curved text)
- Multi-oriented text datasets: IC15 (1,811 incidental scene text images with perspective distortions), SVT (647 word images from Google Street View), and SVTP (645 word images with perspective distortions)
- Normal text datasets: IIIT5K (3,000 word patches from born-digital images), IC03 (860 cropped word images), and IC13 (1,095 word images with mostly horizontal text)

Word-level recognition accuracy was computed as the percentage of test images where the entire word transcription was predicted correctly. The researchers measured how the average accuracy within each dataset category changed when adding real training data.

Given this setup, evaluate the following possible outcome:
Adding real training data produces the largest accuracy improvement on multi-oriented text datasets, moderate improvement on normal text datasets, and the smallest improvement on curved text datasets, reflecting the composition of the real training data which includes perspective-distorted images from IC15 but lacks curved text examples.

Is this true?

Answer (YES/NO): NO